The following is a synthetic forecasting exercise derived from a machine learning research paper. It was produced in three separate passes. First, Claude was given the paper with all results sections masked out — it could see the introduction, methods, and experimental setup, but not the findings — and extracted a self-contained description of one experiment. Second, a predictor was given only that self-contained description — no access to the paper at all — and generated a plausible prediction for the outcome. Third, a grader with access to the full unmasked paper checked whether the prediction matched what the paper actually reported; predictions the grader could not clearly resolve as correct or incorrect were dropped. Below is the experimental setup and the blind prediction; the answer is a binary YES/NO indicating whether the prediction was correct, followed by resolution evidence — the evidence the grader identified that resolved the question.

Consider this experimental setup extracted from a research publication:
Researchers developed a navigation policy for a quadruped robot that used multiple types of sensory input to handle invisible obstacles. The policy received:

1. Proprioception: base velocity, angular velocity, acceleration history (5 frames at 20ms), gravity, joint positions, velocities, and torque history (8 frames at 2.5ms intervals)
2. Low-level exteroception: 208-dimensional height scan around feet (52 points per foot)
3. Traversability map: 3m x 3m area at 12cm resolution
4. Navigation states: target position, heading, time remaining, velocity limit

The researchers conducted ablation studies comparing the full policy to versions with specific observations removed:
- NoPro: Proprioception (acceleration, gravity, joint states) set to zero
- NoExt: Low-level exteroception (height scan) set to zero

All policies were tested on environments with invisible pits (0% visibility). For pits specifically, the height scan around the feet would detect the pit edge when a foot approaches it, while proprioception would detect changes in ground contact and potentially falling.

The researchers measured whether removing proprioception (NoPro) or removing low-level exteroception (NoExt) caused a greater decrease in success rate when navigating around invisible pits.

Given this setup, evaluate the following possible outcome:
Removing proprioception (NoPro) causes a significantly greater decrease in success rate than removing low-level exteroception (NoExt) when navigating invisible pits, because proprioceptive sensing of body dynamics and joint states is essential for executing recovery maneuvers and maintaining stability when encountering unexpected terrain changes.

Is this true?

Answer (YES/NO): NO